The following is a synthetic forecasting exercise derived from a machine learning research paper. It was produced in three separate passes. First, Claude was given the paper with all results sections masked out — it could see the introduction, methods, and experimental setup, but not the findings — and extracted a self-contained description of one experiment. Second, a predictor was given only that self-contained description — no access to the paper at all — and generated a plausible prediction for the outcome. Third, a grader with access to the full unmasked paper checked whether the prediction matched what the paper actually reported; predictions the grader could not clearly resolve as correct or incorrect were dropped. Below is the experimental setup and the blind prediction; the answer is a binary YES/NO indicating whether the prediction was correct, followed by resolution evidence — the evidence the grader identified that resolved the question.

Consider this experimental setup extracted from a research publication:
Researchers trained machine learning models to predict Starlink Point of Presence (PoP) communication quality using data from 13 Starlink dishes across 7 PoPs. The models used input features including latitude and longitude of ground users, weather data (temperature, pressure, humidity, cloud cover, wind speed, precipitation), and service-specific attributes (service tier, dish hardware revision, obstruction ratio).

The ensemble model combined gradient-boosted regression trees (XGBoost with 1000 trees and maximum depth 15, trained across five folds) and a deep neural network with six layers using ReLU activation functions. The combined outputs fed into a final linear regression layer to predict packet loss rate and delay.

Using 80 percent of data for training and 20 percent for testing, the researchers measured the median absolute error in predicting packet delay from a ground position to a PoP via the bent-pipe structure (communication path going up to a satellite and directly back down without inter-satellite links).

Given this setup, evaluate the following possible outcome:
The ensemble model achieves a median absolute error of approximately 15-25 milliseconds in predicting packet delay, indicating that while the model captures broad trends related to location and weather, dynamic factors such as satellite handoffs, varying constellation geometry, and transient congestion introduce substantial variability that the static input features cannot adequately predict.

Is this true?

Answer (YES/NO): NO